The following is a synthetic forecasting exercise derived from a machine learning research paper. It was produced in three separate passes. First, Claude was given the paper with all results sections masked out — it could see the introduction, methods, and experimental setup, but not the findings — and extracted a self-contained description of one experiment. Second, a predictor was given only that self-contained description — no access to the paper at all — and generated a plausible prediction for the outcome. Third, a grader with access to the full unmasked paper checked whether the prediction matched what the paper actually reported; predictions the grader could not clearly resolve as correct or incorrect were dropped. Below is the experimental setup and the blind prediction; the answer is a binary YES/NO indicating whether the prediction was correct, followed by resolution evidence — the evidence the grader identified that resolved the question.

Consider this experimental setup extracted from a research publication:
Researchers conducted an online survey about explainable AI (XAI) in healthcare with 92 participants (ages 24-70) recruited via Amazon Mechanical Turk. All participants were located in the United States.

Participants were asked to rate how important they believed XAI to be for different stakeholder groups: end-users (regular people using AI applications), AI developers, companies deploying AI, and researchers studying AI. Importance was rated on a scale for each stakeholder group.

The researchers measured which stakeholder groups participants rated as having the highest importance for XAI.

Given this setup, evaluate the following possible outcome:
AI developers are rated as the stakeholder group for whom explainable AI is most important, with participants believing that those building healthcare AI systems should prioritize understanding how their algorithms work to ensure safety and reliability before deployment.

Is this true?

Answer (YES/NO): NO